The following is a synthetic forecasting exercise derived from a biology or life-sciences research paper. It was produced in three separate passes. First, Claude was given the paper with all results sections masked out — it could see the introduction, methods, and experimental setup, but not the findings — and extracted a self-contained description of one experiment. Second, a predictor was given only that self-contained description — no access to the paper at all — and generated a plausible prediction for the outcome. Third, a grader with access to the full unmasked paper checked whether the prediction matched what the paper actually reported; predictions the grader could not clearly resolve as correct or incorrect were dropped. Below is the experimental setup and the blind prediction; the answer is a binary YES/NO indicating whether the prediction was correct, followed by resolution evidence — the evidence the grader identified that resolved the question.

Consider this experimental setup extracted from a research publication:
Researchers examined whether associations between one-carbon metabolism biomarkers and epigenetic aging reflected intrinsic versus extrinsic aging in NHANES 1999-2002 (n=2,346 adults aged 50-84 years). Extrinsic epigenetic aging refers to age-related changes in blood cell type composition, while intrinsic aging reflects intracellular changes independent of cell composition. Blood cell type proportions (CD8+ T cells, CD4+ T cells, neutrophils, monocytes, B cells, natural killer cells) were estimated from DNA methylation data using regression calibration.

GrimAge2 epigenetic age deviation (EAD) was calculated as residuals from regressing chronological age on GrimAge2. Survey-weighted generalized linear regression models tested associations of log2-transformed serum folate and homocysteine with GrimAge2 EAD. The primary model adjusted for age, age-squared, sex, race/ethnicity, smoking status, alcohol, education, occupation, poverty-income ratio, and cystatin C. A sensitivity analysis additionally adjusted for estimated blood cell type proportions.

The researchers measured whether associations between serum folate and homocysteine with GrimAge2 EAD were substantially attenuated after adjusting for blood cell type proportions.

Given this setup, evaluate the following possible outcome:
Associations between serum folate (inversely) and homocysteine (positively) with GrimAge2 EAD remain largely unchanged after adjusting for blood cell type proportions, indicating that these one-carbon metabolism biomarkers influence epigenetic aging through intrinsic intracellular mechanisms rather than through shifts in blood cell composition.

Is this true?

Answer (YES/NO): YES